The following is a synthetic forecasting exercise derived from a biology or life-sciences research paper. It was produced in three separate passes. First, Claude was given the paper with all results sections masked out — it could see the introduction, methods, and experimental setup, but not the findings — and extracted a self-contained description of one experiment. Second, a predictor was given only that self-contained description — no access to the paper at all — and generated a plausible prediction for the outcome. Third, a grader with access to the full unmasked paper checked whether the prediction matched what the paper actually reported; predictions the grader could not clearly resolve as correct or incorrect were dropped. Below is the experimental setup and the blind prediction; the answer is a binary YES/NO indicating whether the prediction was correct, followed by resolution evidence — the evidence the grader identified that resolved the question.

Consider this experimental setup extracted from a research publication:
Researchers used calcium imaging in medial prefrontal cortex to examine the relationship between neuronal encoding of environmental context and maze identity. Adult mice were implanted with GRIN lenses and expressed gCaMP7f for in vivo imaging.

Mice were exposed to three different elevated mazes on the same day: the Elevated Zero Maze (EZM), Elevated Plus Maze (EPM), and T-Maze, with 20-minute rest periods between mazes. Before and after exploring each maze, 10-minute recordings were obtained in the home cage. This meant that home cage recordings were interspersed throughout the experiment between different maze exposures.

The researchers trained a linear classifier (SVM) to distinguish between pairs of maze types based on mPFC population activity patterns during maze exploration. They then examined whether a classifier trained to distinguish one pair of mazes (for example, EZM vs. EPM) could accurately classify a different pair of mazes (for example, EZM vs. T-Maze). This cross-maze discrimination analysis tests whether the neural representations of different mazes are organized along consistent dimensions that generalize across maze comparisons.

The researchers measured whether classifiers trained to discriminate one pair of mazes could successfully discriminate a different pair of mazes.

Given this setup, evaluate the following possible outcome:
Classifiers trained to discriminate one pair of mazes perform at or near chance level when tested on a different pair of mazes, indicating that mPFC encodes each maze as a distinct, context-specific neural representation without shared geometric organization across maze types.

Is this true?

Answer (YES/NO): NO